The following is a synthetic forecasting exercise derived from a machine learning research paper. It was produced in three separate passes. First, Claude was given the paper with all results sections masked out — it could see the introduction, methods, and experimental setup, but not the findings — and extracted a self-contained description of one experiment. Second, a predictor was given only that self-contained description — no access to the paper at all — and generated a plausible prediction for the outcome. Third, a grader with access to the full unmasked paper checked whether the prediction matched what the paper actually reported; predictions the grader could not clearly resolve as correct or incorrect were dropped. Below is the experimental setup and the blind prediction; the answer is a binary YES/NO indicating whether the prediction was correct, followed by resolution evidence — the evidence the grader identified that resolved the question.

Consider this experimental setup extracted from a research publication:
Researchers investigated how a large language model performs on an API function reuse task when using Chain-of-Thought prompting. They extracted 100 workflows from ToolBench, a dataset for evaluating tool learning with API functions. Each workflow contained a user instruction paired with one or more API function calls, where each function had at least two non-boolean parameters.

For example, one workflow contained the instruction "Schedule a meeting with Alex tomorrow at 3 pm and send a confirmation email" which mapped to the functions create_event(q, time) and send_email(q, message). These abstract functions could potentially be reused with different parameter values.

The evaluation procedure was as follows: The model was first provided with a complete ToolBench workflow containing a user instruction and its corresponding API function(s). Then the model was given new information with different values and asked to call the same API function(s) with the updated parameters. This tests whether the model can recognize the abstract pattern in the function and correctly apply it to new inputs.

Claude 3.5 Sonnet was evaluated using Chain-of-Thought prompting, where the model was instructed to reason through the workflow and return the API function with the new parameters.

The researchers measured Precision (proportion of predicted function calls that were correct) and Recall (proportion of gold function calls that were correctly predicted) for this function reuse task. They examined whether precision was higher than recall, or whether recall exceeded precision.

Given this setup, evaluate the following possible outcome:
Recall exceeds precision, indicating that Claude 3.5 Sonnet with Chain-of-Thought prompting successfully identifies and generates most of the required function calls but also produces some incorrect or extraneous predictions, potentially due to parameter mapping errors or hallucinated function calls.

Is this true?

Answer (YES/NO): NO